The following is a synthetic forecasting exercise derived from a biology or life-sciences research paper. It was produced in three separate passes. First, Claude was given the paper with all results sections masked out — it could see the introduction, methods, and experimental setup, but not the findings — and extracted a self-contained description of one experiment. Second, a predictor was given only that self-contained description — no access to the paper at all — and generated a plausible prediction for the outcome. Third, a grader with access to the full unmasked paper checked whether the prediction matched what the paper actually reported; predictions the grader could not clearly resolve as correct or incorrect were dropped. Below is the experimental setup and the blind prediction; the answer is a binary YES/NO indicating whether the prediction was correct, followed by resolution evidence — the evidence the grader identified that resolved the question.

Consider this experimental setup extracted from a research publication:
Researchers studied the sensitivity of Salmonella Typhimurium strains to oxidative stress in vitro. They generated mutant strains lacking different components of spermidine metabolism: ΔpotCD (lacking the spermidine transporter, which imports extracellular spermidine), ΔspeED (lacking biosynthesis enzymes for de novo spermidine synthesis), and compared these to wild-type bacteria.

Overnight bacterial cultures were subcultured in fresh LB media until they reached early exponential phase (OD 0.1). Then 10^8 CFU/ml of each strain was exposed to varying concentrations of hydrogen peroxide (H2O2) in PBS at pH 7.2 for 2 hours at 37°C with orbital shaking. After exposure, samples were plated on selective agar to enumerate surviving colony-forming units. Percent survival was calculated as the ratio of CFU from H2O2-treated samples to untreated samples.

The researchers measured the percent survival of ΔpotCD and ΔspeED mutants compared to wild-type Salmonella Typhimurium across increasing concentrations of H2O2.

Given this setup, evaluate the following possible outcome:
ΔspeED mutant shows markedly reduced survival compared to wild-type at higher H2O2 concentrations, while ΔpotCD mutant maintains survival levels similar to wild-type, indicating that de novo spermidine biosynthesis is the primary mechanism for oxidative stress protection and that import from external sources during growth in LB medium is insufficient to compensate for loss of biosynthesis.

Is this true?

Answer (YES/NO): NO